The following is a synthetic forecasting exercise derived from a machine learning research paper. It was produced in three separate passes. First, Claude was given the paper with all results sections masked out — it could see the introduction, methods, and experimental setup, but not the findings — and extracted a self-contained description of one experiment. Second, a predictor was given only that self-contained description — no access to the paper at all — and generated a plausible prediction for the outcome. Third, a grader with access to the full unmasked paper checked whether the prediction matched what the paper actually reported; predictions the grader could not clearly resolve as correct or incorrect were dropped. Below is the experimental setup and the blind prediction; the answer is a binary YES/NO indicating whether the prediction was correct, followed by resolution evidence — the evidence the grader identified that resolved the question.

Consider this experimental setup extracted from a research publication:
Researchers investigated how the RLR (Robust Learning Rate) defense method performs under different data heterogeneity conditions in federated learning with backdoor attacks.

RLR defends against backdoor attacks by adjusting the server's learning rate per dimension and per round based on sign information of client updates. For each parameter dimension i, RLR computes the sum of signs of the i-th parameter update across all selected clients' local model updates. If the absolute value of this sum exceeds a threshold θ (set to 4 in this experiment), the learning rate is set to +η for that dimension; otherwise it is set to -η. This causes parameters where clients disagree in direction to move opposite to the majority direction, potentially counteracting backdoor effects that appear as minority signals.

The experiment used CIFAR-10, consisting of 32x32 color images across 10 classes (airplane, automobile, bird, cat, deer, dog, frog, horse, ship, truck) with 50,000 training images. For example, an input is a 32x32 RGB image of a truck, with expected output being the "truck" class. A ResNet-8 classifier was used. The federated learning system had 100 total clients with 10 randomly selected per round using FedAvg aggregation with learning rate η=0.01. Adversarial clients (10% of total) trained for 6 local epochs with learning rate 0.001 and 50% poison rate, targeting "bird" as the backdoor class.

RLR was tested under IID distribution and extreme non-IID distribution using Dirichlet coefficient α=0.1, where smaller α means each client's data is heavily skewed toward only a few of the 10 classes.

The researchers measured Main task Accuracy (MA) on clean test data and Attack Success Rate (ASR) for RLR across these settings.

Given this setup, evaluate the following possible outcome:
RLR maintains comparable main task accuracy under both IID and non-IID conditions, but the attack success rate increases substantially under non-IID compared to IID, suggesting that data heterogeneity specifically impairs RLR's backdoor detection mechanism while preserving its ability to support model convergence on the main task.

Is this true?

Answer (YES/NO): NO